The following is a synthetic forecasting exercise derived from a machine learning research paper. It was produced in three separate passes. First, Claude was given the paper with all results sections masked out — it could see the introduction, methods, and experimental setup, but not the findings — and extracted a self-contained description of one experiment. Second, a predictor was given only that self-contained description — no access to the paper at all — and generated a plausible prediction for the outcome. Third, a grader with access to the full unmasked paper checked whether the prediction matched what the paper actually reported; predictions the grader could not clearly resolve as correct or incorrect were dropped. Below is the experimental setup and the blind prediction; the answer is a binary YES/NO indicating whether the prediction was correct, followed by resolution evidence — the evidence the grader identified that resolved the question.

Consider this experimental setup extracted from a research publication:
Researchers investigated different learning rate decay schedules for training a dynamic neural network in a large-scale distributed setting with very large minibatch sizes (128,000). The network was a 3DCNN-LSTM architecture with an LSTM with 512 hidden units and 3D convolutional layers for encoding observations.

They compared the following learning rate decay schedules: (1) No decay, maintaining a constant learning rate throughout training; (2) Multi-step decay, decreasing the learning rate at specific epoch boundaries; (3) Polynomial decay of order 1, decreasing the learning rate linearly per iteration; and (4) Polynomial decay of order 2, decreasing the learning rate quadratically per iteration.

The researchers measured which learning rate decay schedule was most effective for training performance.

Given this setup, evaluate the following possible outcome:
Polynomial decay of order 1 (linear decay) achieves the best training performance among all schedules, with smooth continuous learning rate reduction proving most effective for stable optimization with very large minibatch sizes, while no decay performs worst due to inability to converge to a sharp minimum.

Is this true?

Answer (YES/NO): NO